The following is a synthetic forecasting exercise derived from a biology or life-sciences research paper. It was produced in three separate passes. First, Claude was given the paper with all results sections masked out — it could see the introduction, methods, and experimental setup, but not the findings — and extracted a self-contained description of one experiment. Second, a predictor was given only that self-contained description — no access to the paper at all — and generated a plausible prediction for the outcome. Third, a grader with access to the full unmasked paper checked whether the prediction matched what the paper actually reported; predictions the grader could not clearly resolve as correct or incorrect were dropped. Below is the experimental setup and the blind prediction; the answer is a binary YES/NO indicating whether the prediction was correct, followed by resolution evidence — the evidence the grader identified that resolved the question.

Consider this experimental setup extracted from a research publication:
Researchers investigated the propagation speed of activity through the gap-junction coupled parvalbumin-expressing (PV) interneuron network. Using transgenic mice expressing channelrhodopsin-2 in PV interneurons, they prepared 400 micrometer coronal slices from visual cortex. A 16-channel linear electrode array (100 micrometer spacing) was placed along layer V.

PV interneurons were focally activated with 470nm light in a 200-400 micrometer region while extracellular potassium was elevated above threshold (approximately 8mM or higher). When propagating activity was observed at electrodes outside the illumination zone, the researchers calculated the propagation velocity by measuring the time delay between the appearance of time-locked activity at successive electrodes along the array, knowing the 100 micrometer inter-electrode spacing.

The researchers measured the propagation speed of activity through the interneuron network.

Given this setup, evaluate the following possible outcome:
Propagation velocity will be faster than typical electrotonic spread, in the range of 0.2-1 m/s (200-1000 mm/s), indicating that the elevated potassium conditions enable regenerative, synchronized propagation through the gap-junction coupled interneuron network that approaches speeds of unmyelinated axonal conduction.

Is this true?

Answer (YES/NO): NO